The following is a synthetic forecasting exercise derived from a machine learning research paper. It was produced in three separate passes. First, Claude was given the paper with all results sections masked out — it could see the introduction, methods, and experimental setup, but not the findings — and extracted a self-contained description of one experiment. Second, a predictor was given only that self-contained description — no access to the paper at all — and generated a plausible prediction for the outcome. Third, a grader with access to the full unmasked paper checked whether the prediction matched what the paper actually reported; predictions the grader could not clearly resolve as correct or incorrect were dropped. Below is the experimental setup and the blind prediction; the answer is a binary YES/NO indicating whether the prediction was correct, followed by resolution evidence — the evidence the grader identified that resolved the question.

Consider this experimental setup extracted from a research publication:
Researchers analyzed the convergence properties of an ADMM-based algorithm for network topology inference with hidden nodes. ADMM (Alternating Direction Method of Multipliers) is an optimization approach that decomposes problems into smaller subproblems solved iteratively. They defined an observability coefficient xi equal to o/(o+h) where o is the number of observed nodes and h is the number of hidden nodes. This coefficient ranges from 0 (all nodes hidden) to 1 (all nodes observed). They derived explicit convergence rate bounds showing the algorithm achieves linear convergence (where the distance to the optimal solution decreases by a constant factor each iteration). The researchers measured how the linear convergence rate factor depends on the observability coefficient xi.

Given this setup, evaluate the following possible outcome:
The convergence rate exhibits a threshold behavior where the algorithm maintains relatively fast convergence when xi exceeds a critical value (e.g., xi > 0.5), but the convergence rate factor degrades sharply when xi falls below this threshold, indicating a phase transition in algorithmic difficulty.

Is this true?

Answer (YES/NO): NO